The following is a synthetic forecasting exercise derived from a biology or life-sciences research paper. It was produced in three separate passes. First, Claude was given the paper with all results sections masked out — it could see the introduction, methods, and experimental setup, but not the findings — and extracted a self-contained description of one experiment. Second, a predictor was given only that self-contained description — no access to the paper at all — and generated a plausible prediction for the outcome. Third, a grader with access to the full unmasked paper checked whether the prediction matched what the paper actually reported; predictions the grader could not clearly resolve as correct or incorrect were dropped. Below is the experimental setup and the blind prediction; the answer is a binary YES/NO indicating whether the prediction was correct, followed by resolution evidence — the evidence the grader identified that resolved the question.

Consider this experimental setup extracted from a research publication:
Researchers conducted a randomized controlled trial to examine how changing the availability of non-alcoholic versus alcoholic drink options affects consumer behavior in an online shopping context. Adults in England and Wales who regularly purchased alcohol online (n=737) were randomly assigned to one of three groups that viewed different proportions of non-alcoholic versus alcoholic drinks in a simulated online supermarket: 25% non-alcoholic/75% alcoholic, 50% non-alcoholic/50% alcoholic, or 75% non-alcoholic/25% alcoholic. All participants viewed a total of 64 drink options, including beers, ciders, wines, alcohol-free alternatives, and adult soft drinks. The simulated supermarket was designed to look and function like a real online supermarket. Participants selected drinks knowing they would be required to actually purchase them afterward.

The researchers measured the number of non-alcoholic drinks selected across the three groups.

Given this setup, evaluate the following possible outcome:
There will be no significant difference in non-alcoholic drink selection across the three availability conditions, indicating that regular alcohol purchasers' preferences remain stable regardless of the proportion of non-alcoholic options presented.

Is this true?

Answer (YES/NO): YES